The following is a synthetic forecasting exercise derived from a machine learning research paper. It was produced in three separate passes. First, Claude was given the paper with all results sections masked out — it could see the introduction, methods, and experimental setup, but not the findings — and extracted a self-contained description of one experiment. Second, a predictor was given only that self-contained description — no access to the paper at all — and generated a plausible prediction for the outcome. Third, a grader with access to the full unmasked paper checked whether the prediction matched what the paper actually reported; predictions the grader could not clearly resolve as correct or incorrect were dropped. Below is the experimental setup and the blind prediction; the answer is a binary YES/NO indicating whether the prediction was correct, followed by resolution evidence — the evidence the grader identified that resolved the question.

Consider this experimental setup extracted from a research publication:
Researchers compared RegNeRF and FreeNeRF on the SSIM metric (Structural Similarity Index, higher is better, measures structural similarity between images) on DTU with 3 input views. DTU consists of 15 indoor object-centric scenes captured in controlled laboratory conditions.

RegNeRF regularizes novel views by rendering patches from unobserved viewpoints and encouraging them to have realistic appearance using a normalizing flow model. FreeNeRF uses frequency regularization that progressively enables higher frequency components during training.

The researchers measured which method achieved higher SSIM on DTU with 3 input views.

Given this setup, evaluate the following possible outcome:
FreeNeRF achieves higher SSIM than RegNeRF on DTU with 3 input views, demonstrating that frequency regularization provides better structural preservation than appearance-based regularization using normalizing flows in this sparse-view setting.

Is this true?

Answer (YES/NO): YES